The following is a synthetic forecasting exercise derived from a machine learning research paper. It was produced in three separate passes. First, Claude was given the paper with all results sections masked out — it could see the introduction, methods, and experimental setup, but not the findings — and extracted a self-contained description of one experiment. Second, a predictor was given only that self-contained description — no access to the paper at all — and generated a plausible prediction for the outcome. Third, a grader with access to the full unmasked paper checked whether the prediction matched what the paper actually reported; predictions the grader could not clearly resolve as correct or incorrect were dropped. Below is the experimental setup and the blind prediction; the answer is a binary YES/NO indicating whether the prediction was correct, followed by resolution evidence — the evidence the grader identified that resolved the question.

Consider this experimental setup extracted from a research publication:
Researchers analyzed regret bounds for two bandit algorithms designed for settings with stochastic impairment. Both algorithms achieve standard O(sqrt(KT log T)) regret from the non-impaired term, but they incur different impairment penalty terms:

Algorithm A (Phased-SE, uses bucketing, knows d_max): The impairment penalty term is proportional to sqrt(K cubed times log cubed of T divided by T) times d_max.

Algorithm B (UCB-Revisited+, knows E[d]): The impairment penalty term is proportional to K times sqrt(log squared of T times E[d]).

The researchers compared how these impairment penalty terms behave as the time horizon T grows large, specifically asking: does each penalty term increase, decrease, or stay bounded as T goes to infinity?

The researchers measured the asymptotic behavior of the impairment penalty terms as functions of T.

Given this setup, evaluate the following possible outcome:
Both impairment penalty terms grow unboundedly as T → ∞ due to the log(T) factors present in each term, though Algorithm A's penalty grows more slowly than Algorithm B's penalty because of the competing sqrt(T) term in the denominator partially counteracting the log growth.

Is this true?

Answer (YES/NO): NO